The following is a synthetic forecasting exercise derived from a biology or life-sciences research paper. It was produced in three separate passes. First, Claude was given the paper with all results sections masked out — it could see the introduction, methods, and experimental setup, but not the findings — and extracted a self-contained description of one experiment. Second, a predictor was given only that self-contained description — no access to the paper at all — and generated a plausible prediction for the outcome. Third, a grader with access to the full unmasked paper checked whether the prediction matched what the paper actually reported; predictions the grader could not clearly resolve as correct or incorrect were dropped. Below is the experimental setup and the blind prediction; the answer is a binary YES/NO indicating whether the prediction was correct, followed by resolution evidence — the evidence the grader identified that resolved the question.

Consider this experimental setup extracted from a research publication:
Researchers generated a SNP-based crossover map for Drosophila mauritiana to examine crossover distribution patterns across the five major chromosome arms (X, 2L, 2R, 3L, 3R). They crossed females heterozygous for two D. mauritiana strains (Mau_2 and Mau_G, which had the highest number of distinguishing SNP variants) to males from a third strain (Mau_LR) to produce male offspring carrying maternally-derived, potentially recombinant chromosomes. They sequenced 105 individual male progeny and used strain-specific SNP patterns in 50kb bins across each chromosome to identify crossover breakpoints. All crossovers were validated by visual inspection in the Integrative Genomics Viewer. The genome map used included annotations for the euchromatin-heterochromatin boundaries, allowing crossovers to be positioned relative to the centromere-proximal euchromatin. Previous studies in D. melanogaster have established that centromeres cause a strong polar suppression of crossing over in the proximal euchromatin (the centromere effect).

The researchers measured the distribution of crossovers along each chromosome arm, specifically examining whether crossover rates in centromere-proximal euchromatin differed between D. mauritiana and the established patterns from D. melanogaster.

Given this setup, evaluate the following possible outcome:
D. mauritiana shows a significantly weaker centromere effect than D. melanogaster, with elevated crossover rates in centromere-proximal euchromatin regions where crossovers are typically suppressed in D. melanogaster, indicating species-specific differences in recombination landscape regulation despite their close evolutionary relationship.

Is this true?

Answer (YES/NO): YES